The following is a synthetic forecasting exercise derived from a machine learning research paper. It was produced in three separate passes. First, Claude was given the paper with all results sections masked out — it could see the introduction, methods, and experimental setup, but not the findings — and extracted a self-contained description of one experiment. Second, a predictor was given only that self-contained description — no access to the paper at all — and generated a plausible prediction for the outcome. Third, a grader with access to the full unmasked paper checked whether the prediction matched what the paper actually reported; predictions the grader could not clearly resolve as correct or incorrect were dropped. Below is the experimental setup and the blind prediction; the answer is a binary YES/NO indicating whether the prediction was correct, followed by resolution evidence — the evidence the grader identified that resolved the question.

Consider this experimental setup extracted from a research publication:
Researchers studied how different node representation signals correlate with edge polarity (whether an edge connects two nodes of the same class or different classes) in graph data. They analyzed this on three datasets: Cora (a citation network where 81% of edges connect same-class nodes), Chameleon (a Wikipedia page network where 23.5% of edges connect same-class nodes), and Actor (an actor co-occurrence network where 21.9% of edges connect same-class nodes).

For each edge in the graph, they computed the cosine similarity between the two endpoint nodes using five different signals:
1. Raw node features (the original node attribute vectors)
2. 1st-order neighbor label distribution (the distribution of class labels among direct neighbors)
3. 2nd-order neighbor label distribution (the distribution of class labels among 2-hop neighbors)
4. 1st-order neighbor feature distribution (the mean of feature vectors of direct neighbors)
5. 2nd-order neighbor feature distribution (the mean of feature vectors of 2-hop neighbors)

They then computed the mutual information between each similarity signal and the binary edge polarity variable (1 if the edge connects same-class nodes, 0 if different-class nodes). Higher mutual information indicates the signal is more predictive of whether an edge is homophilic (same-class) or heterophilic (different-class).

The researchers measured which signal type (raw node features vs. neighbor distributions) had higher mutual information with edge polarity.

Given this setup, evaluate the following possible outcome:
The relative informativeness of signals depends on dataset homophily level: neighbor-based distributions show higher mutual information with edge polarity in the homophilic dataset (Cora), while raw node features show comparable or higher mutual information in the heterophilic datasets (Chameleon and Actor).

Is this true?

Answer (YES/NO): NO